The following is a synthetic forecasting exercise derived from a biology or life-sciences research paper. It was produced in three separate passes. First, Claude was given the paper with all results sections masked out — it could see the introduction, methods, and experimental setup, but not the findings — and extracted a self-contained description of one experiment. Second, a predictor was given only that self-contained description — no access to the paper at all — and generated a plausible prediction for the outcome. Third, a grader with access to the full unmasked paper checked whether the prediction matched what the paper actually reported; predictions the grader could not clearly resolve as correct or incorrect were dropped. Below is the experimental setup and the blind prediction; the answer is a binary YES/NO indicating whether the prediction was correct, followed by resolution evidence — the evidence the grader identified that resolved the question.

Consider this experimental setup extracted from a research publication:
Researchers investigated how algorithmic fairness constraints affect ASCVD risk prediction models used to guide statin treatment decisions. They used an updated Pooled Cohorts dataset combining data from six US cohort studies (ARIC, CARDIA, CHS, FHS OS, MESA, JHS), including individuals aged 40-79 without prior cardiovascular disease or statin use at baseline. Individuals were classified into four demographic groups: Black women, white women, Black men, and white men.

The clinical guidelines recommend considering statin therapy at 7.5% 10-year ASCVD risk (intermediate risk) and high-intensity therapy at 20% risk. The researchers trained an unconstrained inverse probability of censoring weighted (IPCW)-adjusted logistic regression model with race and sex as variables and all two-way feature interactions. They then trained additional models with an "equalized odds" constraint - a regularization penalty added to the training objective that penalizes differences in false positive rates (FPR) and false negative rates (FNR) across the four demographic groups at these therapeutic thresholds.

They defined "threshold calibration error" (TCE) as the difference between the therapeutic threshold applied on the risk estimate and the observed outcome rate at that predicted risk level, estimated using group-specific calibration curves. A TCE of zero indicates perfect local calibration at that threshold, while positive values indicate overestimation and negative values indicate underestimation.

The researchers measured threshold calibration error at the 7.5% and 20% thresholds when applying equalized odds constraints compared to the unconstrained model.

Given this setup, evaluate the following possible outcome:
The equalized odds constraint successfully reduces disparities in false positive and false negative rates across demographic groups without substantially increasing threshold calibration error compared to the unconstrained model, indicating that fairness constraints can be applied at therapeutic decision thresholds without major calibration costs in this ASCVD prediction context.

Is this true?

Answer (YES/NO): NO